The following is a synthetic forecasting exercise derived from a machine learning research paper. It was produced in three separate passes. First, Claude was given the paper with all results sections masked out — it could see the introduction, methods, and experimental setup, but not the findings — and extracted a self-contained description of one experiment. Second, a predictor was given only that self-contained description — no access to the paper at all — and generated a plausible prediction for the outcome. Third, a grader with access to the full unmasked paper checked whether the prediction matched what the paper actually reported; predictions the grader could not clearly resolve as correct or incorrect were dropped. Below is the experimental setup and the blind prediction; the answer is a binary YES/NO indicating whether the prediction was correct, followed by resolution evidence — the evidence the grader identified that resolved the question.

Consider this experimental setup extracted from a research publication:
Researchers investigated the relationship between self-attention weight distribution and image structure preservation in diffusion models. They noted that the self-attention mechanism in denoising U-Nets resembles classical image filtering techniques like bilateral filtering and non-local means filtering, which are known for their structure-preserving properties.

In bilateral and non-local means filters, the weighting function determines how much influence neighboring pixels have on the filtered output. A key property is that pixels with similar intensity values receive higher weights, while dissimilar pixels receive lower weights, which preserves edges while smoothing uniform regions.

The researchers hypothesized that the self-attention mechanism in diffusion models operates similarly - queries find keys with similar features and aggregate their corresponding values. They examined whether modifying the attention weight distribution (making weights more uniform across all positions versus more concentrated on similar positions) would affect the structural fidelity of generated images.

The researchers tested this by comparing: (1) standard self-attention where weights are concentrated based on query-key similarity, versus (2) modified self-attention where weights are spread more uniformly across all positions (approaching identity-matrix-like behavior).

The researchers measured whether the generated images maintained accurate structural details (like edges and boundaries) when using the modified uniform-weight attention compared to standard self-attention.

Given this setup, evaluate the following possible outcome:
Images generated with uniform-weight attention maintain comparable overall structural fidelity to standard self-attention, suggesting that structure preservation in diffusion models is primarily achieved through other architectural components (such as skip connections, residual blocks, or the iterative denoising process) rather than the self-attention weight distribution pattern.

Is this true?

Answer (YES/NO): NO